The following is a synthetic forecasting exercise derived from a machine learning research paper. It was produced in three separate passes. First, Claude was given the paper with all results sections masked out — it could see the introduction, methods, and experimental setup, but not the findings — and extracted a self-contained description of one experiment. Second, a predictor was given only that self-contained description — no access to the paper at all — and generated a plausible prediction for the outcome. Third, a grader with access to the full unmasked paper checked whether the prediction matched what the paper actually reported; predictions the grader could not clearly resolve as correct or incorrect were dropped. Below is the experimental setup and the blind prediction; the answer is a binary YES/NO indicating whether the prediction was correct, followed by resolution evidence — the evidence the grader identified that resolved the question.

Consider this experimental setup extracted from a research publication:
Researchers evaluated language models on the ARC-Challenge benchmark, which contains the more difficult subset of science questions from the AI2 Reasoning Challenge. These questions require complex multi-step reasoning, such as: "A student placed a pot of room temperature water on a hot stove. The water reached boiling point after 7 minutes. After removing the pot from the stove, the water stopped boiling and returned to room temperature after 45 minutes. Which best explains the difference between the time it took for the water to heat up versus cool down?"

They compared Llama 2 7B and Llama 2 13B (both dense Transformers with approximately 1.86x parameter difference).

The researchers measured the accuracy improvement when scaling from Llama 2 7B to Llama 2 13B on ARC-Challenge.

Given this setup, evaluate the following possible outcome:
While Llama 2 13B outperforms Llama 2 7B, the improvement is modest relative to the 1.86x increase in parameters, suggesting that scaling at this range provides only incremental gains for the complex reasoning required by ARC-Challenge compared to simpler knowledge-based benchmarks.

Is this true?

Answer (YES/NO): NO